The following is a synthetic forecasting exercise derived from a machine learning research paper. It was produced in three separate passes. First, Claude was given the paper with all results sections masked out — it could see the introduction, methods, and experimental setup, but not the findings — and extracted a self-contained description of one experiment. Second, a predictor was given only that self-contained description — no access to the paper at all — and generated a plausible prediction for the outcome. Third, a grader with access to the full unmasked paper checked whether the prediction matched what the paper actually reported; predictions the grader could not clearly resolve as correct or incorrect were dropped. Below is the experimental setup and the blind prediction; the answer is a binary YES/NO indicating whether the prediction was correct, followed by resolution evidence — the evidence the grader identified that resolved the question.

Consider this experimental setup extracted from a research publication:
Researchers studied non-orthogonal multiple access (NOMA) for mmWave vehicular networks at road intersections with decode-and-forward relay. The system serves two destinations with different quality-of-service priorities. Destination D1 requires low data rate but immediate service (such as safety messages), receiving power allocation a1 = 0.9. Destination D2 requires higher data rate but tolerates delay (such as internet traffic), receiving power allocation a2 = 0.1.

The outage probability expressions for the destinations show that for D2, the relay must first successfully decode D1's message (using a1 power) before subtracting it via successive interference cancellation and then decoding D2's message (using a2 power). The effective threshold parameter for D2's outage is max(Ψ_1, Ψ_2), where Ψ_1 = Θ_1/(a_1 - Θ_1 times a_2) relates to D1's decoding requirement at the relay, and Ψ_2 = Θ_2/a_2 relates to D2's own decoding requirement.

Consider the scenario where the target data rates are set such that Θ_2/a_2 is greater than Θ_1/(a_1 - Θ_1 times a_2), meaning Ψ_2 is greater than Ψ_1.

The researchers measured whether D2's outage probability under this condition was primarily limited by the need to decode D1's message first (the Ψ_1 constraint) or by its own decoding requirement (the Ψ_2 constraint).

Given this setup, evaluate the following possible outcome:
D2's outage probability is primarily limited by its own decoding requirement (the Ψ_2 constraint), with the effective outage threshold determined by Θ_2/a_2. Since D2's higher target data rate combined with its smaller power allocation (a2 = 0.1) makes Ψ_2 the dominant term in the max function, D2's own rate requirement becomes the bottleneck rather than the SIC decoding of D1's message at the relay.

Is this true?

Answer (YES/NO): YES